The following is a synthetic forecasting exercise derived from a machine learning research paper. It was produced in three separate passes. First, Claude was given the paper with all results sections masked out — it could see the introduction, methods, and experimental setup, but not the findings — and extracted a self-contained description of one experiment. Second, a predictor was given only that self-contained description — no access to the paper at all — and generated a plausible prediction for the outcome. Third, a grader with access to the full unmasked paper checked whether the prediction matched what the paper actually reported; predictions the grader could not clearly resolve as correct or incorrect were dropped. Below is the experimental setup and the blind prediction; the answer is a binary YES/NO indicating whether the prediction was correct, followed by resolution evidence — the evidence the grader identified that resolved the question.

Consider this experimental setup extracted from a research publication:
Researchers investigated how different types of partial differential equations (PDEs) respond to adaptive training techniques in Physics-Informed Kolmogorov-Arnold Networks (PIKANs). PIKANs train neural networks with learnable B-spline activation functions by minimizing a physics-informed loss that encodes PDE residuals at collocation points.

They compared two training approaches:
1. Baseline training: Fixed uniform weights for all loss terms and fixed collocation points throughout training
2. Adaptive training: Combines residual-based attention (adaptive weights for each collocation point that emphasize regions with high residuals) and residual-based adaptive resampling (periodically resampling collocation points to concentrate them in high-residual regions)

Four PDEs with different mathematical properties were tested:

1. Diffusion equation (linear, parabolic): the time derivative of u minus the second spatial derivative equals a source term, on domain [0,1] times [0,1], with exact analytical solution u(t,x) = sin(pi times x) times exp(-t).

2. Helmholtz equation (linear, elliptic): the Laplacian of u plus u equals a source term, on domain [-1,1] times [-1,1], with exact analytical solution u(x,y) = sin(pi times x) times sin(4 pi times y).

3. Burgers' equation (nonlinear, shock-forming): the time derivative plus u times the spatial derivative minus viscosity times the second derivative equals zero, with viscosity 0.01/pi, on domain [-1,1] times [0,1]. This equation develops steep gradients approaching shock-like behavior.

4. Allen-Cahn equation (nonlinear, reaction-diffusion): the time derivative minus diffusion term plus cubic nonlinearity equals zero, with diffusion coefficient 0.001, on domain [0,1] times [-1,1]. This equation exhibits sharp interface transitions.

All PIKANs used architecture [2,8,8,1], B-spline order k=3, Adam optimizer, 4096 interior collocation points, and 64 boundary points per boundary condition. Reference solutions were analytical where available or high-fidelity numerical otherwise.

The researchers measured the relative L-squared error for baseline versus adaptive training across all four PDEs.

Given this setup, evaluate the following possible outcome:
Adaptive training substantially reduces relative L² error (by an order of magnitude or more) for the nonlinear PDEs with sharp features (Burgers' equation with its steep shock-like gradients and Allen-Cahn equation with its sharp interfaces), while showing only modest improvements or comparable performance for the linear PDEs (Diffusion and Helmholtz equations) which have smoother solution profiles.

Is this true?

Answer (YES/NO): NO